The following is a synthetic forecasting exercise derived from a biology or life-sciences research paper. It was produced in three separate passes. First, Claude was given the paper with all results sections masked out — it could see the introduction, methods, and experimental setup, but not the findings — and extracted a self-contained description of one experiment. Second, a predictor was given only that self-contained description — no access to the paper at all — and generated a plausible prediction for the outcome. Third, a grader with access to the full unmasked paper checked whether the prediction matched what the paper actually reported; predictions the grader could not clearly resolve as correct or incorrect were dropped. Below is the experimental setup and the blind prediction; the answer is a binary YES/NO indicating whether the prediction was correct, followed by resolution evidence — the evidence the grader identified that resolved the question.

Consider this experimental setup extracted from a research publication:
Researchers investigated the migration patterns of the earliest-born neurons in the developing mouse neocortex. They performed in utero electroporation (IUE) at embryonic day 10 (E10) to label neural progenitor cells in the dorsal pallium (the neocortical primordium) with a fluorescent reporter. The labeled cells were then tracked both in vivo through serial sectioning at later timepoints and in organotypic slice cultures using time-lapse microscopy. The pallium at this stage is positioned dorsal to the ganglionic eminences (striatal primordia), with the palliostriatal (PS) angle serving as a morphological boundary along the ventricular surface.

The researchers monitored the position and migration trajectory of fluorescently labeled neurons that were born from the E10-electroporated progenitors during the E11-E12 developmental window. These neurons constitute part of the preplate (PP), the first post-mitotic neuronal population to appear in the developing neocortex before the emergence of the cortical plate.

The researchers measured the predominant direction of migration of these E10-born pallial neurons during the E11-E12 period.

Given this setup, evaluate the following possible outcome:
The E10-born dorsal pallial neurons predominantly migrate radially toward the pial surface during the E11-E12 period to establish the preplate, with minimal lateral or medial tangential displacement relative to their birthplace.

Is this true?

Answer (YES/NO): NO